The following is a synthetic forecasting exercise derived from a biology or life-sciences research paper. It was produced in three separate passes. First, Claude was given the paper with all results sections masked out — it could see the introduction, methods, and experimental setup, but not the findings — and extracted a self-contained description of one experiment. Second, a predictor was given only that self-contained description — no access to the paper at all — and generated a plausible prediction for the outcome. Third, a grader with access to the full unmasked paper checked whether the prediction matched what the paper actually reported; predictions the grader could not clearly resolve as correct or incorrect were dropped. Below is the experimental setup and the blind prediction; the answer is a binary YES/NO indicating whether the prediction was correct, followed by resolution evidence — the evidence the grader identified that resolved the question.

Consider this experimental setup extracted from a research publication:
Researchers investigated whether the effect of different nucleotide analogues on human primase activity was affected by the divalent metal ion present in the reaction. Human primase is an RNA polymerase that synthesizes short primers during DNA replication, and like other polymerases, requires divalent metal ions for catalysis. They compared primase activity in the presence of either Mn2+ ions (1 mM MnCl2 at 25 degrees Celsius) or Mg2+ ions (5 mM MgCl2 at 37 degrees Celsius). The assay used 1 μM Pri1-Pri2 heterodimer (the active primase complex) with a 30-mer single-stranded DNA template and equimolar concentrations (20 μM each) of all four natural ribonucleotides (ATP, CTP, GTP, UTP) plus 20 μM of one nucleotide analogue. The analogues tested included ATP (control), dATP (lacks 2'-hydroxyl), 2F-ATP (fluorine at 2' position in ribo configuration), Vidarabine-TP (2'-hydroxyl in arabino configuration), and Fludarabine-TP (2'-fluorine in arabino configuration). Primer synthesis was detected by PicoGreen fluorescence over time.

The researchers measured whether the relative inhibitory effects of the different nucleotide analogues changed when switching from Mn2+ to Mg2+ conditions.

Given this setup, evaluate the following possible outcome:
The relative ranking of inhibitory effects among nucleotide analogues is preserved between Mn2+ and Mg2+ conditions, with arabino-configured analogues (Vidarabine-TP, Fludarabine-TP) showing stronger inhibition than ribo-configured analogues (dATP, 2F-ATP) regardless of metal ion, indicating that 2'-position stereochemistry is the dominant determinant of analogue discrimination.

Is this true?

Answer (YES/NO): YES